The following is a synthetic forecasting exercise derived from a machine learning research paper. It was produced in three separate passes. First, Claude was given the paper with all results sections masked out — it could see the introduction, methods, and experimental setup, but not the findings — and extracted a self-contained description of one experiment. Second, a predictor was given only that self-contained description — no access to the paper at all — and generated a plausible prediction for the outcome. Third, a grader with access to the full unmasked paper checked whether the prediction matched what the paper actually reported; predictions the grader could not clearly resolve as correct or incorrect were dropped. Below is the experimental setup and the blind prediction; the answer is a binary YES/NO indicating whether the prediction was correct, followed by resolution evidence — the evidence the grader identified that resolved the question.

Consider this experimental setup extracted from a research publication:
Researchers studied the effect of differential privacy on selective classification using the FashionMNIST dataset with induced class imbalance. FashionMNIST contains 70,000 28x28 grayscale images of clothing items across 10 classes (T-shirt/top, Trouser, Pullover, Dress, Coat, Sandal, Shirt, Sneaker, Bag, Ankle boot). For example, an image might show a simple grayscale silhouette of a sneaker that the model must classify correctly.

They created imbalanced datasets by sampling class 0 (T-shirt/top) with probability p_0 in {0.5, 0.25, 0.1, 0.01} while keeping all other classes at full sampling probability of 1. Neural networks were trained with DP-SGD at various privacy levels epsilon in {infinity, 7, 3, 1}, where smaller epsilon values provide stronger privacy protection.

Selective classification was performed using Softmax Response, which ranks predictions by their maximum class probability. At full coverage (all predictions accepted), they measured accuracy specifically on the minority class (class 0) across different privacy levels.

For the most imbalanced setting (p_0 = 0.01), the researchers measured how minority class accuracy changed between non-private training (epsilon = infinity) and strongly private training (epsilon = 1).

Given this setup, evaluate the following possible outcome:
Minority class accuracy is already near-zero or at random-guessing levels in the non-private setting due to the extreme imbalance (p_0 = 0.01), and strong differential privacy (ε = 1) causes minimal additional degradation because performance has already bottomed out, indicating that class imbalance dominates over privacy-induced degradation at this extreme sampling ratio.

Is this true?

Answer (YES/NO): NO